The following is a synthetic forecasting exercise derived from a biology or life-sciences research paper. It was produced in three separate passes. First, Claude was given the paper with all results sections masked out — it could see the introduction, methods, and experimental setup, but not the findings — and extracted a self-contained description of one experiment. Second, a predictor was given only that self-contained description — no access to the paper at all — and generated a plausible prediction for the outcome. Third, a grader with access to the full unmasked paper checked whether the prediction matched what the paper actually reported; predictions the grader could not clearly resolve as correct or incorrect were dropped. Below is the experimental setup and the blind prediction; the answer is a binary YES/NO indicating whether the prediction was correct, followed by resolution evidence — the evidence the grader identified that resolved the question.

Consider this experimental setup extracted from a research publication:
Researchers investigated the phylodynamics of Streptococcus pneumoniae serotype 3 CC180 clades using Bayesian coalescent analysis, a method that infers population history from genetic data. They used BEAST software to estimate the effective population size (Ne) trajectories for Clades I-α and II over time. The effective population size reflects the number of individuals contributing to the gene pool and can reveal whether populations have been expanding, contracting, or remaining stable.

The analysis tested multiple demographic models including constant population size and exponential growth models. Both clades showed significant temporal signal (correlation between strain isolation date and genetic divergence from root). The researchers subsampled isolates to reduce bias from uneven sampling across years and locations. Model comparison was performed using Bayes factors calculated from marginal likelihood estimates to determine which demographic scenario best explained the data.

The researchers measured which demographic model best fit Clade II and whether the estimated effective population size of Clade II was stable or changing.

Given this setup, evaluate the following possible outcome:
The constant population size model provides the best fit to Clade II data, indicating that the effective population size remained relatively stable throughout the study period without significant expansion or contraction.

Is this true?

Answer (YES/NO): NO